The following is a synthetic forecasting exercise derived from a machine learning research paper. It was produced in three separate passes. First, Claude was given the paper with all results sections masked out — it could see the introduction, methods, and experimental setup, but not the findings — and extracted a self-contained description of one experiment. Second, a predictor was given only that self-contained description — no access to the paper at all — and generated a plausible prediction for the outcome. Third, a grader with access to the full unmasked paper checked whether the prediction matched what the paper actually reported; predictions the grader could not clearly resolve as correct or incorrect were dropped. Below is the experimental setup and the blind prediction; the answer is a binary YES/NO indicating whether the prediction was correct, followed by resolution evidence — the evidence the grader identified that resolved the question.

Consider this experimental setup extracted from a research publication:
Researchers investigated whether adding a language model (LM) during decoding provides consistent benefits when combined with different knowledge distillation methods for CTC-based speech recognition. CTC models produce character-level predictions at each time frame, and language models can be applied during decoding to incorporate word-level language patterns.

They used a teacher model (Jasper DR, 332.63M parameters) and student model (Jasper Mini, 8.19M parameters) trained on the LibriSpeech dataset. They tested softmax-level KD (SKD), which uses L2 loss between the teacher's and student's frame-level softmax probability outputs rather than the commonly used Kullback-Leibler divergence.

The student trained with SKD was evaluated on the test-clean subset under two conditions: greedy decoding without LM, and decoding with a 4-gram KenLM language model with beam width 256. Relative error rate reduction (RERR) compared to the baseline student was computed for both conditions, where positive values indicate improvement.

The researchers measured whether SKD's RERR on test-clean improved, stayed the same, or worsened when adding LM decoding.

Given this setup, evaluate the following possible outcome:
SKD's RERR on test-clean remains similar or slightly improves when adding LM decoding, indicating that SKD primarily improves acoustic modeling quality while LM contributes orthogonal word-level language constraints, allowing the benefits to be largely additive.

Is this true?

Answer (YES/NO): NO